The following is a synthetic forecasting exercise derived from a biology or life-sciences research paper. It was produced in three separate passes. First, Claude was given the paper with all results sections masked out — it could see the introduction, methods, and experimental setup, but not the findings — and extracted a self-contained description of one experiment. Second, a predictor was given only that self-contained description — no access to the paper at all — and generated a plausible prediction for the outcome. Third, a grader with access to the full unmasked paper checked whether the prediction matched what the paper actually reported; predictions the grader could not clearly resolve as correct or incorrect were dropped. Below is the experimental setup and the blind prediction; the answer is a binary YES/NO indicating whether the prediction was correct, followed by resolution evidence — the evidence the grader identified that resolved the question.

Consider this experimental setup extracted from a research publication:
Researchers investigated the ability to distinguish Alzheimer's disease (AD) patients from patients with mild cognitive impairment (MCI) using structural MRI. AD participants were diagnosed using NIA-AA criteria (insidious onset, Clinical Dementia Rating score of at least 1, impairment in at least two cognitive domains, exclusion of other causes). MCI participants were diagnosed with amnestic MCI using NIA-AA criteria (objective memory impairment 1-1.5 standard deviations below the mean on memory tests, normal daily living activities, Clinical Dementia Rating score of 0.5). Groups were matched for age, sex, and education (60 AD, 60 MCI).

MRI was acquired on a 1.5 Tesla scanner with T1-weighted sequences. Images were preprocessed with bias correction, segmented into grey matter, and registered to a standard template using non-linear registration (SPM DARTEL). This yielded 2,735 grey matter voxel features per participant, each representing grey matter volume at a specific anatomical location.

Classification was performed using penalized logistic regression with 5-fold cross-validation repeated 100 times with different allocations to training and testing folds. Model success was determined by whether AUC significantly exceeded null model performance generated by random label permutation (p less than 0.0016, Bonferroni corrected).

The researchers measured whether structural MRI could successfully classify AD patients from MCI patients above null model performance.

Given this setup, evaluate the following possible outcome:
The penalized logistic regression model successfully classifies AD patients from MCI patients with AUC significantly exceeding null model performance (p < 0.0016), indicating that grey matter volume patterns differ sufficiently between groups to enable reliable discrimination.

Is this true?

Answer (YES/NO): YES